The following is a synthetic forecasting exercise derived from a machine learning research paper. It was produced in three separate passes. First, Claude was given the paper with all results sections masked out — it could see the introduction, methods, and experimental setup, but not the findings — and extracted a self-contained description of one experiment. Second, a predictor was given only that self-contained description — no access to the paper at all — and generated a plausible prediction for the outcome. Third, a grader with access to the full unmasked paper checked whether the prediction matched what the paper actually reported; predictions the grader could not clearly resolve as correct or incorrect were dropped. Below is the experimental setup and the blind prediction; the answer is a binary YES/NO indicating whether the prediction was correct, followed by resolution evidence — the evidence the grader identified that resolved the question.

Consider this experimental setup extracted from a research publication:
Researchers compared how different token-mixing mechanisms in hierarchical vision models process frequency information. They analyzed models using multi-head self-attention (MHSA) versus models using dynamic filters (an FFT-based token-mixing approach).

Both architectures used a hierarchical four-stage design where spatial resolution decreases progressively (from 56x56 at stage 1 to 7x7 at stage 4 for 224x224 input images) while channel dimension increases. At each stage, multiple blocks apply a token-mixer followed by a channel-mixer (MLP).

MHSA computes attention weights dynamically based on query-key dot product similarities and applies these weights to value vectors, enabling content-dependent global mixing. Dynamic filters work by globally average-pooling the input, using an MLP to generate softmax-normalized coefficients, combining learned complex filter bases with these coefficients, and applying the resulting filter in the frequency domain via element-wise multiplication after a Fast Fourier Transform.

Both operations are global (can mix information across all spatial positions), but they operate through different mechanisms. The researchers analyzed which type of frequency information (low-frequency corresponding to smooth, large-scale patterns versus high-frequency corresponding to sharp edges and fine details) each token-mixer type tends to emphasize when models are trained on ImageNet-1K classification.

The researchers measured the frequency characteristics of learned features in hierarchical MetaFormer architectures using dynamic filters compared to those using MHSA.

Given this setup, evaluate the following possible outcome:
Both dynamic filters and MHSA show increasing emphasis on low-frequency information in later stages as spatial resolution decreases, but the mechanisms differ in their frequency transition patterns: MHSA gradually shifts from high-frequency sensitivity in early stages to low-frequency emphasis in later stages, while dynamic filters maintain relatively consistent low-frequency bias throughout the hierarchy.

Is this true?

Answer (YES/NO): NO